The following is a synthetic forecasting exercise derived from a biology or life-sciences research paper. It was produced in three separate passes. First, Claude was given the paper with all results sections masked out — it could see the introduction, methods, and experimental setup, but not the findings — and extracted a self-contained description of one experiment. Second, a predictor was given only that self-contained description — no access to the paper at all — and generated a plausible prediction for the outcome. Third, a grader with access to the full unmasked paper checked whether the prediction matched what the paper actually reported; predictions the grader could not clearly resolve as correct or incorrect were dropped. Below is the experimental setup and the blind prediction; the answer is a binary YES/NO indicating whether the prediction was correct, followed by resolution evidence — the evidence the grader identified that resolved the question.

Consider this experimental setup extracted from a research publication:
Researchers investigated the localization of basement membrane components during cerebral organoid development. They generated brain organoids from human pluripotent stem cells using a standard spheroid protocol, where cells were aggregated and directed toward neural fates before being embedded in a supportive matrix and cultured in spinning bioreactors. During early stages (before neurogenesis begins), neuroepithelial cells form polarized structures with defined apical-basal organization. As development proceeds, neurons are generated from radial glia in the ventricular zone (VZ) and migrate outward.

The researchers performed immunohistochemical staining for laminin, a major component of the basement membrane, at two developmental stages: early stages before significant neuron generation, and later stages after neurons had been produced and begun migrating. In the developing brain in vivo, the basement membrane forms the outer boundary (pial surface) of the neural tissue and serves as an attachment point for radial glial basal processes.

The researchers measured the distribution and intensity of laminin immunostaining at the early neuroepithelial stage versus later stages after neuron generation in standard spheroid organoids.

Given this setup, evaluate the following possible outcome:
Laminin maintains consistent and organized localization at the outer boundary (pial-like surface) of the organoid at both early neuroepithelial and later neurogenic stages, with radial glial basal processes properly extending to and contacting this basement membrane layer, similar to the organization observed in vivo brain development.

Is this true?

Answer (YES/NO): NO